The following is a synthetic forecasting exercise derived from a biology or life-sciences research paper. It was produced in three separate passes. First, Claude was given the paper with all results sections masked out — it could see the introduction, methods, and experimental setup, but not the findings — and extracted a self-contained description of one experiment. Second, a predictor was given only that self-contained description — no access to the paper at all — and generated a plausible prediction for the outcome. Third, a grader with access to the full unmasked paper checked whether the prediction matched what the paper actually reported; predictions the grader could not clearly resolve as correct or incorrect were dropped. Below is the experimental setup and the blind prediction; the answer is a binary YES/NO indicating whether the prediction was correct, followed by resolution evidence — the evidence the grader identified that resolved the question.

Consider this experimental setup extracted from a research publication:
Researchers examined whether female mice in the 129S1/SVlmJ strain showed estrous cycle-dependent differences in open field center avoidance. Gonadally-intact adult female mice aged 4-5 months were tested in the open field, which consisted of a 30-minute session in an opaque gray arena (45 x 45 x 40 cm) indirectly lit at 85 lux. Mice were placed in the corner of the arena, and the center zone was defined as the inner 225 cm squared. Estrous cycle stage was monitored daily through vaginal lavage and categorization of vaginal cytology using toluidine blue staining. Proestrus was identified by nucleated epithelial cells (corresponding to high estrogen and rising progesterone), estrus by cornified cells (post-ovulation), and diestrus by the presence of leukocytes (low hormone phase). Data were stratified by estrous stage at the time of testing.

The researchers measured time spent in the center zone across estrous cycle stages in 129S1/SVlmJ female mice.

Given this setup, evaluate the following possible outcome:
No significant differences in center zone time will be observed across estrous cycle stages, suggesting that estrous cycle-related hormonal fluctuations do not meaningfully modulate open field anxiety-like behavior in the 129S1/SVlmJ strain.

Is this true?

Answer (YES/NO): NO